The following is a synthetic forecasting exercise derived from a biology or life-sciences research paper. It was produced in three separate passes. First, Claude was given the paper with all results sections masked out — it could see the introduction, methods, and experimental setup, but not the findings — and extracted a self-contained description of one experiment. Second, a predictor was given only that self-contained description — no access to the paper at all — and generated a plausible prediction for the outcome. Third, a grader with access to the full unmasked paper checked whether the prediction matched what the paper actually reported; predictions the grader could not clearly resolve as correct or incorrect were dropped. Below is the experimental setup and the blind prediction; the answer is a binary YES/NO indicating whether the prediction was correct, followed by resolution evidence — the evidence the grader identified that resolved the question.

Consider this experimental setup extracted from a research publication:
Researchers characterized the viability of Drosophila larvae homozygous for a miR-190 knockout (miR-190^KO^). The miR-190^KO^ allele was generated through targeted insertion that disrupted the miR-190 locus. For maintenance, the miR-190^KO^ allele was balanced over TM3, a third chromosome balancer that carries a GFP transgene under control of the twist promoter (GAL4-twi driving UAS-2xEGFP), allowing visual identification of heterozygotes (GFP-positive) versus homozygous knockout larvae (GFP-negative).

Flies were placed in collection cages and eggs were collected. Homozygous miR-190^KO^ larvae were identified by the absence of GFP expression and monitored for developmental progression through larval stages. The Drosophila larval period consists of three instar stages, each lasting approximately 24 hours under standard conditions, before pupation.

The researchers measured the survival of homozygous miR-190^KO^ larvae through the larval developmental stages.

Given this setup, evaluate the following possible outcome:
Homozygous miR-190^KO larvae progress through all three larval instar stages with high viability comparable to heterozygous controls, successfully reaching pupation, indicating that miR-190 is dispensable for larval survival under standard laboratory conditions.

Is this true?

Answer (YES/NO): NO